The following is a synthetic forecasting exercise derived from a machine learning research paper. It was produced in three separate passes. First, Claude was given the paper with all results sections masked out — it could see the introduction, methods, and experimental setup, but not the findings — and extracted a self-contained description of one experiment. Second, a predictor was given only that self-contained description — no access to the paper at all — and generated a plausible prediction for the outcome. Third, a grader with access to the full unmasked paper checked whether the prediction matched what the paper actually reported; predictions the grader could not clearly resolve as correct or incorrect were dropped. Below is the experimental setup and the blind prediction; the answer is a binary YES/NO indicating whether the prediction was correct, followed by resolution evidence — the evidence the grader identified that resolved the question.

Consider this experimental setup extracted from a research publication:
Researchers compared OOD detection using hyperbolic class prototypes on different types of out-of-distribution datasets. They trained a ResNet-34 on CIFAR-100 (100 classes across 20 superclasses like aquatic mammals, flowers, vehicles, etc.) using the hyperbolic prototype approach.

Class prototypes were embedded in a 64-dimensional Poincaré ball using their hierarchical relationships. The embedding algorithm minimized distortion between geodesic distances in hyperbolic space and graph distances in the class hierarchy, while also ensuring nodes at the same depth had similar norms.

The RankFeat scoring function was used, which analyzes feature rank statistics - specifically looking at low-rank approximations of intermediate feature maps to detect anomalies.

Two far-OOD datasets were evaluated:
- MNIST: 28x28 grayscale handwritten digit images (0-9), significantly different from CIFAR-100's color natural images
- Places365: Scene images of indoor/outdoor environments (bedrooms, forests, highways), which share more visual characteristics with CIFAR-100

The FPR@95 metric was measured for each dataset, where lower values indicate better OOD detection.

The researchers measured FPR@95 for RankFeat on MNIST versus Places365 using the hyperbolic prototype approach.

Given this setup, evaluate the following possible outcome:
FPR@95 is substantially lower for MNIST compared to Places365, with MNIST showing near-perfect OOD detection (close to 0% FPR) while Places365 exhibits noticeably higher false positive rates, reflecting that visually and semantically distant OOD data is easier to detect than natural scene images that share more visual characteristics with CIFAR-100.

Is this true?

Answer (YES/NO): NO